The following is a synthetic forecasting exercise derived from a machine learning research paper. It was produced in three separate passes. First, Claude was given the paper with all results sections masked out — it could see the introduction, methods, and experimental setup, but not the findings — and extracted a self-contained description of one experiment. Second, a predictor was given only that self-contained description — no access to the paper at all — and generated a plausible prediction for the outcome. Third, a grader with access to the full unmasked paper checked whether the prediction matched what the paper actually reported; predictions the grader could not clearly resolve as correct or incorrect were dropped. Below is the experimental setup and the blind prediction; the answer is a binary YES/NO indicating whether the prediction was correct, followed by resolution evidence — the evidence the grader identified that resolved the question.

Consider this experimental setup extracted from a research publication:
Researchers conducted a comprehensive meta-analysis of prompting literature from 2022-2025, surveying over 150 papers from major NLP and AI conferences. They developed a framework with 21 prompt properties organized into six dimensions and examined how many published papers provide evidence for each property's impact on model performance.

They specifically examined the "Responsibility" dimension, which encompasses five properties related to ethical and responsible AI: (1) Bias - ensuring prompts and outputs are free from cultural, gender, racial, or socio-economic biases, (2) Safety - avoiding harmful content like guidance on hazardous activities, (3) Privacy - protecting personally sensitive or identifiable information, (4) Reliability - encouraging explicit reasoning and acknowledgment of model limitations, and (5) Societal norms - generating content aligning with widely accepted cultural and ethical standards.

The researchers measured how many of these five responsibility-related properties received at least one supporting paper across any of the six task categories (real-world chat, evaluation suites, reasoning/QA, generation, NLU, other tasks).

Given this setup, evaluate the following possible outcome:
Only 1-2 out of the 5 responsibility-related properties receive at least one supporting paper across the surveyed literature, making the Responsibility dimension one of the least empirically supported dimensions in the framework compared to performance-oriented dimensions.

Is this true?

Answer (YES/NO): NO